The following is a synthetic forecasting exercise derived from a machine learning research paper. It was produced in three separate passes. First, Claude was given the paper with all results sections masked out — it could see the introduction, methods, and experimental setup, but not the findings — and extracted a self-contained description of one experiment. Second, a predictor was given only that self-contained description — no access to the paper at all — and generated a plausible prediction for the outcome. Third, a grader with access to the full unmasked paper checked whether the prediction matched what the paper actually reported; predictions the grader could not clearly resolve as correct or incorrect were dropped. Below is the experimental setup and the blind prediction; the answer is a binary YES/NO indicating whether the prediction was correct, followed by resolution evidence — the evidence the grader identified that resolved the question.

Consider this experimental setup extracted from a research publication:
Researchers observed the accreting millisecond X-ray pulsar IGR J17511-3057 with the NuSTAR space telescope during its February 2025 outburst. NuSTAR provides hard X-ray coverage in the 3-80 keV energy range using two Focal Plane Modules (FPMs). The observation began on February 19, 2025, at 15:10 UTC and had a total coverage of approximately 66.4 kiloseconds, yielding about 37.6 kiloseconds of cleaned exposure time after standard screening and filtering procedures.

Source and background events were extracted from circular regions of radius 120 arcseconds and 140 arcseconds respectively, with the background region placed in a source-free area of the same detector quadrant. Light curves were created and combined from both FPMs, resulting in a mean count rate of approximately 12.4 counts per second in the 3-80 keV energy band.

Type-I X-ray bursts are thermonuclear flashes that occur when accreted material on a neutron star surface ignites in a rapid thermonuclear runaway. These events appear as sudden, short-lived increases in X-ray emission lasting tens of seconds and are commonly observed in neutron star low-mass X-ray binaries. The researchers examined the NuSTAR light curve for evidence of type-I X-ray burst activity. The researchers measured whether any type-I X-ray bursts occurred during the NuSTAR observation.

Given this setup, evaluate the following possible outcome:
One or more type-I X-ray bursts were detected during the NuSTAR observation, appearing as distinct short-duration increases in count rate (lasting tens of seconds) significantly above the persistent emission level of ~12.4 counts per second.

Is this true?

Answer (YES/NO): YES